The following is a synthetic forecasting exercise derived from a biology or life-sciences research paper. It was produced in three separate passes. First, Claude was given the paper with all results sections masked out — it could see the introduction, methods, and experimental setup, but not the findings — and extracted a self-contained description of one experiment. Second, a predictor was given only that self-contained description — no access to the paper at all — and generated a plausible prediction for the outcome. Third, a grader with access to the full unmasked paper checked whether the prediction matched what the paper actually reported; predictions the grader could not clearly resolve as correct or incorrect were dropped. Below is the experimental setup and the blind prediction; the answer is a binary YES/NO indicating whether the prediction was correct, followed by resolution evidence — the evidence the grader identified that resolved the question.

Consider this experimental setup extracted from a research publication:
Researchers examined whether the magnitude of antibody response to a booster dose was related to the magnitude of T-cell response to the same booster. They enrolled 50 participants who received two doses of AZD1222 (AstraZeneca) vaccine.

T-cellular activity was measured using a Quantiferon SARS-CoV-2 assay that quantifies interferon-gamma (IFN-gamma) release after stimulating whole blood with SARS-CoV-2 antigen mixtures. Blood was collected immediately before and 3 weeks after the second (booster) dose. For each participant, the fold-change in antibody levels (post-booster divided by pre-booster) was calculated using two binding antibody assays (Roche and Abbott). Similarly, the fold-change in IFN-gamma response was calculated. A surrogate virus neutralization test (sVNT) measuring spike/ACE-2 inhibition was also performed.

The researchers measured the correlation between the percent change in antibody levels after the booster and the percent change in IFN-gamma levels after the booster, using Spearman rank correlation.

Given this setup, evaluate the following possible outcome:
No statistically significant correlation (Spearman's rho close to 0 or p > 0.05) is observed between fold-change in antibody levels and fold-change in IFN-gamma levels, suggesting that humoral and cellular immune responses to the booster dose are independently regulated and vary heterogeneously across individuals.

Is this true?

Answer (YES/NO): NO